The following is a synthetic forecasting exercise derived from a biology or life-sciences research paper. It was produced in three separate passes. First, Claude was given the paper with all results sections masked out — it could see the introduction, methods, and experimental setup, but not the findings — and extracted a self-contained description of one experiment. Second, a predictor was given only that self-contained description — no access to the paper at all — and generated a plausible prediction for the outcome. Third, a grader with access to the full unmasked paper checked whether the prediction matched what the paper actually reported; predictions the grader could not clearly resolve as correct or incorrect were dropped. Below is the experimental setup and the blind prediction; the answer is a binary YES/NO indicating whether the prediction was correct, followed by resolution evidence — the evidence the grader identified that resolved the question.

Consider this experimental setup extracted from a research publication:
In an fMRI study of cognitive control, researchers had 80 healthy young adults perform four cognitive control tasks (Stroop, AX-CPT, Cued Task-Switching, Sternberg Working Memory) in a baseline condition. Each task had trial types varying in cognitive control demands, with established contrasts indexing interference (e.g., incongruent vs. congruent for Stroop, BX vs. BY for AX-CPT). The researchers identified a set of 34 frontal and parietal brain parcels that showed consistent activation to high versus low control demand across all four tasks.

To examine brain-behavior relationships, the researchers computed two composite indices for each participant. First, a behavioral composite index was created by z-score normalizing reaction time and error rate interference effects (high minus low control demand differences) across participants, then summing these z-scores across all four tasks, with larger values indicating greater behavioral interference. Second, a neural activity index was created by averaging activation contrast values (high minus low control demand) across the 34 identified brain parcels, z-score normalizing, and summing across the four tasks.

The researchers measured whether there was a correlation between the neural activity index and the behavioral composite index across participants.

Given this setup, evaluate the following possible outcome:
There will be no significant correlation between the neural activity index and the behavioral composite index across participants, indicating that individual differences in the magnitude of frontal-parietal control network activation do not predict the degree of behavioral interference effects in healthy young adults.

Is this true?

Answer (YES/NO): NO